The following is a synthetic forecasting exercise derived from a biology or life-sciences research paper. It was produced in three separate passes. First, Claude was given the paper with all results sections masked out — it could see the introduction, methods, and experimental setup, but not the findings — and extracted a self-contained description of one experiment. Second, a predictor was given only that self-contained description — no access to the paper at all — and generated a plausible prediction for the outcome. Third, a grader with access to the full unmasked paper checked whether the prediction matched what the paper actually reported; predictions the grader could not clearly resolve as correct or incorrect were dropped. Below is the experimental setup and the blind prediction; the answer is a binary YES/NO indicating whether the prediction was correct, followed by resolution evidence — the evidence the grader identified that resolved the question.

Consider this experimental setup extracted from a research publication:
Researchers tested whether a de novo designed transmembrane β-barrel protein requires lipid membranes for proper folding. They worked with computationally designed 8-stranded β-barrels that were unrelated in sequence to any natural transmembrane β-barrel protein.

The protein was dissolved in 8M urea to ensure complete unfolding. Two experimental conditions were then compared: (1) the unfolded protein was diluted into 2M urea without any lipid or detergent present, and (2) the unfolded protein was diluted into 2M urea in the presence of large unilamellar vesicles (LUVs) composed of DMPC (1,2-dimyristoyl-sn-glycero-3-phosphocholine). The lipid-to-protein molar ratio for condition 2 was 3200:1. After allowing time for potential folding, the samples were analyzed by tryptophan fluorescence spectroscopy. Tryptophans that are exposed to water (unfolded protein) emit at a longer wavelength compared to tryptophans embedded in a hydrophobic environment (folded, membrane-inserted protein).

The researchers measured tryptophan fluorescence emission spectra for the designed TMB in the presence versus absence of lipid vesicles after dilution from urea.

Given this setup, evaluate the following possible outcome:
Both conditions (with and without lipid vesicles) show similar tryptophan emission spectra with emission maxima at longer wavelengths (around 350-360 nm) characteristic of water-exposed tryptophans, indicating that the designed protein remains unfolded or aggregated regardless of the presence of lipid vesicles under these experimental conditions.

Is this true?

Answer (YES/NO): NO